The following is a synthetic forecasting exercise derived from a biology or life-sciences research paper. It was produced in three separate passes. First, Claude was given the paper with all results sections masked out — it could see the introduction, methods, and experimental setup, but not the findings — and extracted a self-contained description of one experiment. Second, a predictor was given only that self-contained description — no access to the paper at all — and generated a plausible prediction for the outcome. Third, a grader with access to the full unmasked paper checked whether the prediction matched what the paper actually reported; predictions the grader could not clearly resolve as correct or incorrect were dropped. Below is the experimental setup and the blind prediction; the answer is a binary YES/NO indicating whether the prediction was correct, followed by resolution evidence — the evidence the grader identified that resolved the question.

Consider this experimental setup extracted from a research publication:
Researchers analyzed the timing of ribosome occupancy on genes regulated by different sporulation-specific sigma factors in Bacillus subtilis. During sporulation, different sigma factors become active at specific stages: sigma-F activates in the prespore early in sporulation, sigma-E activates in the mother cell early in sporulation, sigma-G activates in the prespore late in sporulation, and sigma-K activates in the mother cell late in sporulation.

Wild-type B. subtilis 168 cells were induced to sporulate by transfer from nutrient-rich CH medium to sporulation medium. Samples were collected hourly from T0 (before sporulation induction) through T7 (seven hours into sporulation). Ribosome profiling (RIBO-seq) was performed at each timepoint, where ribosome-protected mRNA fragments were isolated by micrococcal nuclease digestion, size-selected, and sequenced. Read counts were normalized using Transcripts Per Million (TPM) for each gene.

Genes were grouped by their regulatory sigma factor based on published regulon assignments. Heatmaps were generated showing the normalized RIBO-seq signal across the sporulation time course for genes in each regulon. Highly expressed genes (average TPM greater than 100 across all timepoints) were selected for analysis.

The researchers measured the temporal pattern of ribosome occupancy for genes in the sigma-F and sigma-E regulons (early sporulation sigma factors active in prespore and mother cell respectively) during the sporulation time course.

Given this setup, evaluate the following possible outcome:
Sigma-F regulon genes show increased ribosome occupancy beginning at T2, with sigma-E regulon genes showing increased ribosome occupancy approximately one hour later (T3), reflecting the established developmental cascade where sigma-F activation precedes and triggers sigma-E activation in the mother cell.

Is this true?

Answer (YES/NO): NO